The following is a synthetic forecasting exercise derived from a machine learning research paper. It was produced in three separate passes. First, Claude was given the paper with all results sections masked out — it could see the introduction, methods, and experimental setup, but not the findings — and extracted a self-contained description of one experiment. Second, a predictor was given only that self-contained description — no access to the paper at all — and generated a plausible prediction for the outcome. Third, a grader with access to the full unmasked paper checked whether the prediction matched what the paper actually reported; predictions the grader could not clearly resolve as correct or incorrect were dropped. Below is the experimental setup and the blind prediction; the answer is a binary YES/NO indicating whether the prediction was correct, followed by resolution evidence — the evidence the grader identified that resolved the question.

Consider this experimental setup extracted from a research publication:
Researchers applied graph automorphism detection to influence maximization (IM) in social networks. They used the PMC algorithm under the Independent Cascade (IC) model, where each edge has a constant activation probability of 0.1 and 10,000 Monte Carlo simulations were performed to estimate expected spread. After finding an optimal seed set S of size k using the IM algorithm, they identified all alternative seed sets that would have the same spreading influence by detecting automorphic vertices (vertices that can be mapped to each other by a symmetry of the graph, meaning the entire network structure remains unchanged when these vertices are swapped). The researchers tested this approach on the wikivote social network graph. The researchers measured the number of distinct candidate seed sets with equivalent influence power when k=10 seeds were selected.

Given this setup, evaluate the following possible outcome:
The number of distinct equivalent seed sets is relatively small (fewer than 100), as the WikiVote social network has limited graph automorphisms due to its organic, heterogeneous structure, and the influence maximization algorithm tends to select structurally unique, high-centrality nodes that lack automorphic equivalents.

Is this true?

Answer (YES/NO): NO